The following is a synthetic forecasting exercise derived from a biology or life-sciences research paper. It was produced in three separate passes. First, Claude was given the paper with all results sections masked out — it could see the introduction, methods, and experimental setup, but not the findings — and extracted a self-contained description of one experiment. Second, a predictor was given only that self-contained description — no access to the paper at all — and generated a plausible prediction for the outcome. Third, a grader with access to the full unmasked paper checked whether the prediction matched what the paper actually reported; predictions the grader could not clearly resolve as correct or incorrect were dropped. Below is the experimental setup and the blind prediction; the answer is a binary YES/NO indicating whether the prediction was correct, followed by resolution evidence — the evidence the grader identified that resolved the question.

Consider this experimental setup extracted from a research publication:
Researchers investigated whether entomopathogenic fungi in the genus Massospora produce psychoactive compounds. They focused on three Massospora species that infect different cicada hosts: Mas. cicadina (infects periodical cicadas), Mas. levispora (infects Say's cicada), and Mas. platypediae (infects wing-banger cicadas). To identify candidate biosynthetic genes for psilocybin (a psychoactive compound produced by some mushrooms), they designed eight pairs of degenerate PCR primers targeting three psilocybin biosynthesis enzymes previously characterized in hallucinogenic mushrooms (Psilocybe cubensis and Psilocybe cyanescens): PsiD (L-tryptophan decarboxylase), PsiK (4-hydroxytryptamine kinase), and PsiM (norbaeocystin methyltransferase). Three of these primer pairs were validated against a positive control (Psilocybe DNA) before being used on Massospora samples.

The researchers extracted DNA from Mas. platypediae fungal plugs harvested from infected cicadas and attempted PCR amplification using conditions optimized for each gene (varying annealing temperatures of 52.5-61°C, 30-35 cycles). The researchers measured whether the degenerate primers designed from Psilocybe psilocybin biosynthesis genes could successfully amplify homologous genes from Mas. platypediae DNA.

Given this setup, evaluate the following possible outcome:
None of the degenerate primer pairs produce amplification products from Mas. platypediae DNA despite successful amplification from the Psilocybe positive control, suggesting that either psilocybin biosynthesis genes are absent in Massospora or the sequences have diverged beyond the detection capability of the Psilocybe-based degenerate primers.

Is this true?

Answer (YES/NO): YES